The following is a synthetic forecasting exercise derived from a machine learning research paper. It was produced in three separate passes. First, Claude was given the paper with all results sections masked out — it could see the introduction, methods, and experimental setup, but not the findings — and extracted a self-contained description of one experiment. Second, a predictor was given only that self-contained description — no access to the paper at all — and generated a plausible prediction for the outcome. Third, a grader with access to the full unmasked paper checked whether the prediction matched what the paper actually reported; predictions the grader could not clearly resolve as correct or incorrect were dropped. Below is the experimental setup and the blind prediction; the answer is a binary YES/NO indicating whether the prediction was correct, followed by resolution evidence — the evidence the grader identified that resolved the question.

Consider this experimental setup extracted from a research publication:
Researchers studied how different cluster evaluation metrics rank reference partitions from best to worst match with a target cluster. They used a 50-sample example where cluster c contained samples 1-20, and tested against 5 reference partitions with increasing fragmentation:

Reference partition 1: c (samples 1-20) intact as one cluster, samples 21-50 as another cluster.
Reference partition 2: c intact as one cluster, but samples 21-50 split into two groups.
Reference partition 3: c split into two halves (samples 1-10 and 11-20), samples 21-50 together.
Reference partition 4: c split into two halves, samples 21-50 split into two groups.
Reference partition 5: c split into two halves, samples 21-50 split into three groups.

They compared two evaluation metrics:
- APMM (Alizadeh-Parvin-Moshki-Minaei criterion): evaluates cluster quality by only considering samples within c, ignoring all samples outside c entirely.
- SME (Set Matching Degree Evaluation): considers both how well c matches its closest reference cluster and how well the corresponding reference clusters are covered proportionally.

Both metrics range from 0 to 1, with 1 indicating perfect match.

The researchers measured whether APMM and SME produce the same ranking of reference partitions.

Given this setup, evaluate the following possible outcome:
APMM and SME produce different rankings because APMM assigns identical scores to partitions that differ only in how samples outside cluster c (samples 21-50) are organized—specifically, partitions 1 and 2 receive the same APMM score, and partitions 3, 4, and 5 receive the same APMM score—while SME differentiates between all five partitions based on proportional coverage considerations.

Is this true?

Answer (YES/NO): NO